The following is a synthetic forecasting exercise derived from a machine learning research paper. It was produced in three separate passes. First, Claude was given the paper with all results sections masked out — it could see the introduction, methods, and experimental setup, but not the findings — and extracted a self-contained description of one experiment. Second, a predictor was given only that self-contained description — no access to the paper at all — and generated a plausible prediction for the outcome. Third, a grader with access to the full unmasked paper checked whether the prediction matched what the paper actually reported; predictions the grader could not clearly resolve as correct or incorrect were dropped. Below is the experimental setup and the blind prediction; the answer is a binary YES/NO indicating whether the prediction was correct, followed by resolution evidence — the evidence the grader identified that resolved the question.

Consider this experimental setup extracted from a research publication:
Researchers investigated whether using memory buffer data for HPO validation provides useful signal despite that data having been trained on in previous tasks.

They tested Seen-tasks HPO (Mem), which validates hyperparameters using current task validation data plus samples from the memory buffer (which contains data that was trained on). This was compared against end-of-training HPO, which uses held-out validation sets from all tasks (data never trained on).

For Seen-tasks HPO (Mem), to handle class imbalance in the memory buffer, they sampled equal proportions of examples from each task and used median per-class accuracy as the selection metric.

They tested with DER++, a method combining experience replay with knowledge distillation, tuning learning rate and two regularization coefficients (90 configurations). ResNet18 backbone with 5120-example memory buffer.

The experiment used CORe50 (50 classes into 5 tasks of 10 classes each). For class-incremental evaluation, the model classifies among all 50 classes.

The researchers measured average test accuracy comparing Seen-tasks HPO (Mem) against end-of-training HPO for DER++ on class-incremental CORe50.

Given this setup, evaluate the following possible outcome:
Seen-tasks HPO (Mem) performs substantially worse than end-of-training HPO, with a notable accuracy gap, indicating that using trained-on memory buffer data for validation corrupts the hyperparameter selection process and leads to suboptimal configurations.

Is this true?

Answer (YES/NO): YES